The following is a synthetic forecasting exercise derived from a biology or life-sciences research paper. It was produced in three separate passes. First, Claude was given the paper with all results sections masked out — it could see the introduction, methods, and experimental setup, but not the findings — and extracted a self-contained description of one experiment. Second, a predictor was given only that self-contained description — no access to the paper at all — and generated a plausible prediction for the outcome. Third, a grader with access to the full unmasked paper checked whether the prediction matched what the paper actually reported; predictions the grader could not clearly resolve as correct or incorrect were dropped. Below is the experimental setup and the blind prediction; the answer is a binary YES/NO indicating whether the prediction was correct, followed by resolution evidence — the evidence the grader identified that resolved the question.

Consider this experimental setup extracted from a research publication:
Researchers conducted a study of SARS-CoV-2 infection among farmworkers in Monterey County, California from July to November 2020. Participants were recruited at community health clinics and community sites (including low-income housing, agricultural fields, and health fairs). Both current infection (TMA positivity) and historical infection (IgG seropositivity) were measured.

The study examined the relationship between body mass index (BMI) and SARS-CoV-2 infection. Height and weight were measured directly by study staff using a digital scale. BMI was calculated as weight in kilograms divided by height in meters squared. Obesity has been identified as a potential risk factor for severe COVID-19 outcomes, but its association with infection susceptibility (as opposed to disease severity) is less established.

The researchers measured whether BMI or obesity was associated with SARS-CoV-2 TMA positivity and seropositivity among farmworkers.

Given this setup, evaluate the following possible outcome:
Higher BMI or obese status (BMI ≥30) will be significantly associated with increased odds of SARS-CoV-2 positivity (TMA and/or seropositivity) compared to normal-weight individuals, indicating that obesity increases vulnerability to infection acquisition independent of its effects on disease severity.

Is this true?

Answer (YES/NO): YES